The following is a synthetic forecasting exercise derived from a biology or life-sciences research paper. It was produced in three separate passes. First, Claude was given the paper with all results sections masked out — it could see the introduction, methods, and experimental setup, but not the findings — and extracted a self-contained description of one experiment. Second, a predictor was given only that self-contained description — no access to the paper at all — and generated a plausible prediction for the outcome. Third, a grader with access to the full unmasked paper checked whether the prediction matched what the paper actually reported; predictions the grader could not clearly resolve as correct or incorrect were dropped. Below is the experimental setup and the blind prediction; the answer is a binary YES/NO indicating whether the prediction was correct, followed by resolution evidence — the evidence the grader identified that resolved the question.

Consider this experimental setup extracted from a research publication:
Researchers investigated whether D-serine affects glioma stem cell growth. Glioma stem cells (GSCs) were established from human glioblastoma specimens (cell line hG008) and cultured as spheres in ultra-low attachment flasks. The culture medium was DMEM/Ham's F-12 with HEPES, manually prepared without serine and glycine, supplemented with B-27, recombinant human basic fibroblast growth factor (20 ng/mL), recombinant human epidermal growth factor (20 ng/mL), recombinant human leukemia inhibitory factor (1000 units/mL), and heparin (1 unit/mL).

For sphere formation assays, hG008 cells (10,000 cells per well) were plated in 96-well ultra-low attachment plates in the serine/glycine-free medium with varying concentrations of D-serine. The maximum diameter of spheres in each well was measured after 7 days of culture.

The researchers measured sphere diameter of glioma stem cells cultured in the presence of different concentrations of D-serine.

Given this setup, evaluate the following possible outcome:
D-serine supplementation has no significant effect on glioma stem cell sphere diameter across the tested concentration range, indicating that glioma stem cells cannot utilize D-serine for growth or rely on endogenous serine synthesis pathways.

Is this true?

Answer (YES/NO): NO